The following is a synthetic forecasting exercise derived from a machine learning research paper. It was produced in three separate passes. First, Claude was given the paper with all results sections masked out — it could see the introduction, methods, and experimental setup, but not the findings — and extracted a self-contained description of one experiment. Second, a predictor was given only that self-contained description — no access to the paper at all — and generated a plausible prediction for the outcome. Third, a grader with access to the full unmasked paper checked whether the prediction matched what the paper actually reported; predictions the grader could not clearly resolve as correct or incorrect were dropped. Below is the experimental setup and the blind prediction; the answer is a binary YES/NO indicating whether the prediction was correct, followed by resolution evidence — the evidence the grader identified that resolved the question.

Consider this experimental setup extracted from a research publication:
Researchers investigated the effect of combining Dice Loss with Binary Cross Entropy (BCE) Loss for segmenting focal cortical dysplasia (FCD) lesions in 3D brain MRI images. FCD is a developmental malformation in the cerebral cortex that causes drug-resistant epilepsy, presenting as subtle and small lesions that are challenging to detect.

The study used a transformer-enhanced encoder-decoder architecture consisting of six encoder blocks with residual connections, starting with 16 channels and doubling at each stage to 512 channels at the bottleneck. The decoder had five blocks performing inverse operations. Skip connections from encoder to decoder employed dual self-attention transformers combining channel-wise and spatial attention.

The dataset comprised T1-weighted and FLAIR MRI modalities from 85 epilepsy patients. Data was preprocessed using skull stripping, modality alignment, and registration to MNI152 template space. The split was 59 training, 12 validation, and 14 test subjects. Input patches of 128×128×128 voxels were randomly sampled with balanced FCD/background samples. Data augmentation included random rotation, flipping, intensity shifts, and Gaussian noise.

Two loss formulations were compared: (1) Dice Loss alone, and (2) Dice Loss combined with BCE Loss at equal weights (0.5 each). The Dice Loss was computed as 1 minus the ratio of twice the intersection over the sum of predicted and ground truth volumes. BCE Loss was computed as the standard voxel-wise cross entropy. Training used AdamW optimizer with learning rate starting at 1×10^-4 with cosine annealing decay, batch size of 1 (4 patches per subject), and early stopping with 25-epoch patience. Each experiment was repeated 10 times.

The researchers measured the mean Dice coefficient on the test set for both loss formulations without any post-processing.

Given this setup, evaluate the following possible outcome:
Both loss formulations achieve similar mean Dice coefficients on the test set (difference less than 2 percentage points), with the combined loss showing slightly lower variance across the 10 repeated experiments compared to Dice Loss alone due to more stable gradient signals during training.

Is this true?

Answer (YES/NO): NO